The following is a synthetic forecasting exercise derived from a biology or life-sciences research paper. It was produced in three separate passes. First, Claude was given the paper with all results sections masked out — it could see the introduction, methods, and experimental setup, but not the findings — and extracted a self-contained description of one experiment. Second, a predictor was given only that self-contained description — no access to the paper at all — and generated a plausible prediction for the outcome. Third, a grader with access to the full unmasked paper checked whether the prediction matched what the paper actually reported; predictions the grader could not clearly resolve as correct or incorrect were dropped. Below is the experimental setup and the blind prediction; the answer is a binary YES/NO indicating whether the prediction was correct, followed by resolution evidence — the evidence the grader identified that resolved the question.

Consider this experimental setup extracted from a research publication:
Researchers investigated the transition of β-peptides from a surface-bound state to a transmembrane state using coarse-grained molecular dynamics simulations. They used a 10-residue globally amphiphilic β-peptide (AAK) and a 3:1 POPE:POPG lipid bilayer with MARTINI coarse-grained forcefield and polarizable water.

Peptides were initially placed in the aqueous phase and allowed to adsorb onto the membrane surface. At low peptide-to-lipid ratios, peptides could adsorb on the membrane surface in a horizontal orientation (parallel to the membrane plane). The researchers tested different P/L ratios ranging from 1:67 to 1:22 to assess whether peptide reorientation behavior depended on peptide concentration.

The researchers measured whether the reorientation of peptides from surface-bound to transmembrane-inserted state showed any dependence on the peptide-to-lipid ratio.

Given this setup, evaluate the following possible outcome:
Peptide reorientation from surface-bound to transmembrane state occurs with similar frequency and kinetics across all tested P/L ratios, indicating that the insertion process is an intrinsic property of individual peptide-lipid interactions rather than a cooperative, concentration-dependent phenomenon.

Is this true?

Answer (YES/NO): NO